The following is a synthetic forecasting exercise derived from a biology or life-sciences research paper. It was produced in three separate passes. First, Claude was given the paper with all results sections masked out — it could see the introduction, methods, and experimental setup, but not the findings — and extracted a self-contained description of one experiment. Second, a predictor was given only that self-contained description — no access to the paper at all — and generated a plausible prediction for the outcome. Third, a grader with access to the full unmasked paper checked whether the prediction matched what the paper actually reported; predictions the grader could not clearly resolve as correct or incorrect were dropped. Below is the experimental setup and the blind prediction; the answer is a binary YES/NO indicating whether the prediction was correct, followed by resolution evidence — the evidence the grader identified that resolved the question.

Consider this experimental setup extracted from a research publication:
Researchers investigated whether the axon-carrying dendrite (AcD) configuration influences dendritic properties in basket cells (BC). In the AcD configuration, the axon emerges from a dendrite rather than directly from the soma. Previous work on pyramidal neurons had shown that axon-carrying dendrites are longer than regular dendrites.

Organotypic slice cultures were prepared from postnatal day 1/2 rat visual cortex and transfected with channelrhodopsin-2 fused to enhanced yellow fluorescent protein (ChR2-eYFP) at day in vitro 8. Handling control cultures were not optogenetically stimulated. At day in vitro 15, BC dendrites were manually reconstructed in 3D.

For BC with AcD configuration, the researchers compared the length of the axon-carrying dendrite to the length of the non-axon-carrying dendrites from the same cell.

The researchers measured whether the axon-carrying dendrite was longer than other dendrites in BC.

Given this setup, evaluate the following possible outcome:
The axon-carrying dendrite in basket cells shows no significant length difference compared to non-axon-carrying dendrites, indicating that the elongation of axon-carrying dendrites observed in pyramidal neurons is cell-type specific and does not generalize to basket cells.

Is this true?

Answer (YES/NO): NO